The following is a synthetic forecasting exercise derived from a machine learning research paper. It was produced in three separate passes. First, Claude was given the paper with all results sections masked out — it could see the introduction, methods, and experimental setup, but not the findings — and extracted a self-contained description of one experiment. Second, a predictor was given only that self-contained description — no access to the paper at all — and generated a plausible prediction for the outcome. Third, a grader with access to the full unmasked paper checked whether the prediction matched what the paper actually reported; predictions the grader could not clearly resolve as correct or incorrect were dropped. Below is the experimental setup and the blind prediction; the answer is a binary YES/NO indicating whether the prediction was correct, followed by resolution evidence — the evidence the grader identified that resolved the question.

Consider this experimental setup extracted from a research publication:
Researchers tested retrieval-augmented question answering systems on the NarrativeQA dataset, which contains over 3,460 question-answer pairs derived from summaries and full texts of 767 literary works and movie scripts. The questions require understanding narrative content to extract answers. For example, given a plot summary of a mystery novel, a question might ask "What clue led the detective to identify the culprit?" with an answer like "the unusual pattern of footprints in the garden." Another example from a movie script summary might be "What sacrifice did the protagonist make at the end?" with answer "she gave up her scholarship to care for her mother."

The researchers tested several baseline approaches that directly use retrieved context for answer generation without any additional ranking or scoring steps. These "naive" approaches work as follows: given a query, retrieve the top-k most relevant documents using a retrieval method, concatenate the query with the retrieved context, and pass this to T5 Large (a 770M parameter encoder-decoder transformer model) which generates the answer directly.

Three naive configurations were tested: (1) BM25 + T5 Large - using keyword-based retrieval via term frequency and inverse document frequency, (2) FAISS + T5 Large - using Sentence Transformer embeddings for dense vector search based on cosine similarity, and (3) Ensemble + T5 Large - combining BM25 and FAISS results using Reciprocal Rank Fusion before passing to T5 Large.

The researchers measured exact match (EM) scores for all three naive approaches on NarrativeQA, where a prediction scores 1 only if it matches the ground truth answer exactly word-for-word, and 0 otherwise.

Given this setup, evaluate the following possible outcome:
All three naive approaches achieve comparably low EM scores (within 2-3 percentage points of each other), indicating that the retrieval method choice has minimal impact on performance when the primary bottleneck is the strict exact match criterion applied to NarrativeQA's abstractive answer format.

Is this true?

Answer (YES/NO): YES